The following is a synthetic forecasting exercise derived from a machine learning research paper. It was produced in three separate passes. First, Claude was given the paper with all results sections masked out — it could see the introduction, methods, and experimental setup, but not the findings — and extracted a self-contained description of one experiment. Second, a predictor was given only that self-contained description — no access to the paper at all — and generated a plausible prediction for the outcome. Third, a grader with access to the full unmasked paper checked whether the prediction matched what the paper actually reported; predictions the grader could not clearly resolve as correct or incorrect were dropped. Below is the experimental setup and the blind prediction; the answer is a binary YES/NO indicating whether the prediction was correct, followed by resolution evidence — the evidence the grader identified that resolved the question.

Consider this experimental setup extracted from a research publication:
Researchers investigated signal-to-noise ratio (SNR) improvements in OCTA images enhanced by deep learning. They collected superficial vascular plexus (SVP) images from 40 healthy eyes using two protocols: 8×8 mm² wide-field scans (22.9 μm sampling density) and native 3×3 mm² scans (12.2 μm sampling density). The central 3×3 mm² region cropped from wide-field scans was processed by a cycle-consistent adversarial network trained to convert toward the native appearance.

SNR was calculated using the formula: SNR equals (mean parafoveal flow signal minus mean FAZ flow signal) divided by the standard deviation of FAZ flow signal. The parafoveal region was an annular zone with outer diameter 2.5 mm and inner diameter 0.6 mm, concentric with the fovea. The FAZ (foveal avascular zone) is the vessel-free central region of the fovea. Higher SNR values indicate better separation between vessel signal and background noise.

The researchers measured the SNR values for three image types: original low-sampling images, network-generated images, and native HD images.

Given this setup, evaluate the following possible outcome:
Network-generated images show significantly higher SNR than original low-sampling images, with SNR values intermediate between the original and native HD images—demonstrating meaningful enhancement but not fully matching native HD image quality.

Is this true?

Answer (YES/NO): YES